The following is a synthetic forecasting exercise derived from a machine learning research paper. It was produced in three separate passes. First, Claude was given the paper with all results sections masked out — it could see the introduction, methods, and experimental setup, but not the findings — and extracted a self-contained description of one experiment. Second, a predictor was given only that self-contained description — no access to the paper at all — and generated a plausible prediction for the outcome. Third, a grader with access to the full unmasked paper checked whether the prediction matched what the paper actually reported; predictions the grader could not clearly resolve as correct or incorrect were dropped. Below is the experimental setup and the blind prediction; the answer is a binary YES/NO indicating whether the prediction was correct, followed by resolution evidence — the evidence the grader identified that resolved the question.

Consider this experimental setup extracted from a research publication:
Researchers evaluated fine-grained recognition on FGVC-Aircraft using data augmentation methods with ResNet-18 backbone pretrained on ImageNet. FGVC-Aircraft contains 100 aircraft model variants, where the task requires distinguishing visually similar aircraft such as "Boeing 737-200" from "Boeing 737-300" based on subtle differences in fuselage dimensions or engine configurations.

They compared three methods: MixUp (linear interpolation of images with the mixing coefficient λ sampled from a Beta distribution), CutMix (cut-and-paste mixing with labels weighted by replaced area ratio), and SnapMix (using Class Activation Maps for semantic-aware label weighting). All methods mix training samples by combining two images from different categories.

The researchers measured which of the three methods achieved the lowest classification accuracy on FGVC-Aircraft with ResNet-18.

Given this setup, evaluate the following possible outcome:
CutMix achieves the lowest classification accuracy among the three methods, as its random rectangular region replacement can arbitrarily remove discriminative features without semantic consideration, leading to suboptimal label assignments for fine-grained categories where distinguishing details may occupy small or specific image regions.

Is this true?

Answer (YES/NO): YES